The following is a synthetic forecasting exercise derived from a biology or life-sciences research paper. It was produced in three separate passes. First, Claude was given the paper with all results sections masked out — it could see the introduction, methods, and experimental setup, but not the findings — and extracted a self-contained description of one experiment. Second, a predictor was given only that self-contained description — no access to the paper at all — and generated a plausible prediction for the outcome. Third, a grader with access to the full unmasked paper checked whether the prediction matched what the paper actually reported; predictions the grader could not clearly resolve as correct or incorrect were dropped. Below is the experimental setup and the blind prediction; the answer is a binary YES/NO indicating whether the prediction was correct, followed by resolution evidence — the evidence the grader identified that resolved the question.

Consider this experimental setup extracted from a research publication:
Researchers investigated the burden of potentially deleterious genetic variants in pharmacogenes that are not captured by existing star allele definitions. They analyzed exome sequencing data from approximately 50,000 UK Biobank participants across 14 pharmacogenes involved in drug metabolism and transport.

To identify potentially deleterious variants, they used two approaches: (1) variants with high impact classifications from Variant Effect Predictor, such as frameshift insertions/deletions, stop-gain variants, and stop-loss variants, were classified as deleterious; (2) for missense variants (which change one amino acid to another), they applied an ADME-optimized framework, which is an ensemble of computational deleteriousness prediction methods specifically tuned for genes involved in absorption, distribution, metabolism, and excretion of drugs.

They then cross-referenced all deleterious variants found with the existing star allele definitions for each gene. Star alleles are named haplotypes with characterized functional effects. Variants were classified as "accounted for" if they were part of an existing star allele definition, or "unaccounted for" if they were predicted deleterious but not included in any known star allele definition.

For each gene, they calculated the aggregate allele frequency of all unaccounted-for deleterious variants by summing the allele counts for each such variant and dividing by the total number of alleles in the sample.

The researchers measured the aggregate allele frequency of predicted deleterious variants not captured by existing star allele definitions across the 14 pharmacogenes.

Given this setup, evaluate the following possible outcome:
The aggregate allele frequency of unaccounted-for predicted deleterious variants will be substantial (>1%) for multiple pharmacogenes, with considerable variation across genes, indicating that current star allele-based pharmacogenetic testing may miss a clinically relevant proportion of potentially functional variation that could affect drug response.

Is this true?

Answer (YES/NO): YES